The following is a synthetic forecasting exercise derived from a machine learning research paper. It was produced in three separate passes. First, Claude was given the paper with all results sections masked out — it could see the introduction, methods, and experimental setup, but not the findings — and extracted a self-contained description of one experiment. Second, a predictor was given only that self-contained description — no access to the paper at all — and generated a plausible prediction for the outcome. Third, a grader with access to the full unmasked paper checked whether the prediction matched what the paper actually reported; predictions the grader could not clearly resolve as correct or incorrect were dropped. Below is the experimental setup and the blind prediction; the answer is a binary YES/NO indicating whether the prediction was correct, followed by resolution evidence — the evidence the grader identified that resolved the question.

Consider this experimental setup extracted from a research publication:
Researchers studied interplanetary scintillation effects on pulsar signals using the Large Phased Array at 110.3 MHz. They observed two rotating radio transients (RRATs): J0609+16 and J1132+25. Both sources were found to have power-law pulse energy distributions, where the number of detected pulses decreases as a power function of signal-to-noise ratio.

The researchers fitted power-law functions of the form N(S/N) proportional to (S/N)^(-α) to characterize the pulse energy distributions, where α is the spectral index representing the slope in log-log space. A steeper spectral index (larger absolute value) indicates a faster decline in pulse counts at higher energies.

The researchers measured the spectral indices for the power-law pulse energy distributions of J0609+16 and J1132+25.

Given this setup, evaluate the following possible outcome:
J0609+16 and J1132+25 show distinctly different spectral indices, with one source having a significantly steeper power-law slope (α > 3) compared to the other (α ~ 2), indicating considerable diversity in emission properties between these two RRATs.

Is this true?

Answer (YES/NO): NO